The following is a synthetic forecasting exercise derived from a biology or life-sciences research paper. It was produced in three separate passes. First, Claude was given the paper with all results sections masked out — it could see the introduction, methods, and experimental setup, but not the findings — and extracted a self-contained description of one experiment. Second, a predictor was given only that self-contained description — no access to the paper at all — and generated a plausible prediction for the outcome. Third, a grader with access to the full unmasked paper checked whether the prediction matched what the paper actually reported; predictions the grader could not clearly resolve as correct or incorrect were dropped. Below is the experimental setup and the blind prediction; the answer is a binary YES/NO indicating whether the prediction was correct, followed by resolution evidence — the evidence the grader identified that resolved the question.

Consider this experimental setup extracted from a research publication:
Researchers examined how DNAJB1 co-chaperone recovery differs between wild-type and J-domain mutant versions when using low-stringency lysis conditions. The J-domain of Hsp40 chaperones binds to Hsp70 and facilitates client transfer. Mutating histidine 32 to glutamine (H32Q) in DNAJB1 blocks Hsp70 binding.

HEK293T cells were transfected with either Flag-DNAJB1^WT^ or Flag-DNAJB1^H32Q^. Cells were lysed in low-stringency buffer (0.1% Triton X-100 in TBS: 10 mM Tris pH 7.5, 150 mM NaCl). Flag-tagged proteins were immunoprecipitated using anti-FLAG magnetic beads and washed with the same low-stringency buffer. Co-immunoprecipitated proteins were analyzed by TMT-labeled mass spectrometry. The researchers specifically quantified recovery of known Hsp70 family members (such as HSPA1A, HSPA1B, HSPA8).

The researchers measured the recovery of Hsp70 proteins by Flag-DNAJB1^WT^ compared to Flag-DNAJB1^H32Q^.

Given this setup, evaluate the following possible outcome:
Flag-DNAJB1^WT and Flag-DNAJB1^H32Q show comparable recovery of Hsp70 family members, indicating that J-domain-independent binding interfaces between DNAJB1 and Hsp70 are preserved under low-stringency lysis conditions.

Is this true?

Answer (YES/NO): NO